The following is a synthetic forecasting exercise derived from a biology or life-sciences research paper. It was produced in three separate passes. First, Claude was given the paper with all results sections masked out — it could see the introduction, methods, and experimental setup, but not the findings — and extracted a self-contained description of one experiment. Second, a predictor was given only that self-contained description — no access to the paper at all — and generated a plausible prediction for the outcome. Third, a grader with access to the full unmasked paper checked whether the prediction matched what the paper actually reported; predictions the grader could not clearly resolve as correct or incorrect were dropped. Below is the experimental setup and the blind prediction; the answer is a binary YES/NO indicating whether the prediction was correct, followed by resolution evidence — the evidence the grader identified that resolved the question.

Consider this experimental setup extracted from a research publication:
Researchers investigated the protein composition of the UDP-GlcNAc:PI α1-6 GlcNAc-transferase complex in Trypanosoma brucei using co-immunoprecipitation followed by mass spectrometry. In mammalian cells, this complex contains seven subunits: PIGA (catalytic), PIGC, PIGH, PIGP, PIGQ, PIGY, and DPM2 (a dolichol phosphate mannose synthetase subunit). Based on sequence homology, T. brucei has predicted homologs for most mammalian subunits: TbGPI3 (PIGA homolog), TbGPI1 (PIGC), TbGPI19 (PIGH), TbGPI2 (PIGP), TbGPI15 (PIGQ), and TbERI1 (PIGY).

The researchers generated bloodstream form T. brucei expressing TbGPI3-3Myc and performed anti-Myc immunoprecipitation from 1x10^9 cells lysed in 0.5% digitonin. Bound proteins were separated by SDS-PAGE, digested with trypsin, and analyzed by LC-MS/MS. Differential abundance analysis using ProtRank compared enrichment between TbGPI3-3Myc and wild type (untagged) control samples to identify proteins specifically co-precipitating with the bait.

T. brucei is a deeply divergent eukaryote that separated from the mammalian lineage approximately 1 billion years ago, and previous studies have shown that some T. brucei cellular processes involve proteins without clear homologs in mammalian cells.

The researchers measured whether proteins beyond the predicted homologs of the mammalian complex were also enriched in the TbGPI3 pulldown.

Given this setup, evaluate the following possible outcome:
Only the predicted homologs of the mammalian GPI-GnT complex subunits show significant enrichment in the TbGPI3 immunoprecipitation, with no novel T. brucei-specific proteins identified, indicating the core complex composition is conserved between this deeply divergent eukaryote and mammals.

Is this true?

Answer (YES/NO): NO